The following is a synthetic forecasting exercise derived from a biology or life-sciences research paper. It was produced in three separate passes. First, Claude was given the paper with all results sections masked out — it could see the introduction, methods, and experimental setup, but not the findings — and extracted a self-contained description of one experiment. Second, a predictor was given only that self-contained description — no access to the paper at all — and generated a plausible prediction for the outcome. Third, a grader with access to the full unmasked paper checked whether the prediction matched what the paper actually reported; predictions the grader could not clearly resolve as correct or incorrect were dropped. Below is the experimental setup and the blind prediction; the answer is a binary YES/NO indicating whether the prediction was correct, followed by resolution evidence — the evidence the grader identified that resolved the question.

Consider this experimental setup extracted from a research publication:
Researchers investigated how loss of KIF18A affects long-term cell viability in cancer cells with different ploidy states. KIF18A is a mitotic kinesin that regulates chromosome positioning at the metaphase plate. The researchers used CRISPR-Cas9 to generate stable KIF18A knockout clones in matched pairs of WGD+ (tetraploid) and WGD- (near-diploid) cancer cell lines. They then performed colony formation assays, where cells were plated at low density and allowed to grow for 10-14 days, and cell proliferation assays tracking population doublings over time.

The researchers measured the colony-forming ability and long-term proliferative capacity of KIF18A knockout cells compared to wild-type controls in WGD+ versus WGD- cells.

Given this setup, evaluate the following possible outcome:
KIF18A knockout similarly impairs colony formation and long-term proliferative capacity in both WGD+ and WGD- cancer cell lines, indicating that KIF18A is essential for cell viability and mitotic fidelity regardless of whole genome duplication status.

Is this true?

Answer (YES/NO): NO